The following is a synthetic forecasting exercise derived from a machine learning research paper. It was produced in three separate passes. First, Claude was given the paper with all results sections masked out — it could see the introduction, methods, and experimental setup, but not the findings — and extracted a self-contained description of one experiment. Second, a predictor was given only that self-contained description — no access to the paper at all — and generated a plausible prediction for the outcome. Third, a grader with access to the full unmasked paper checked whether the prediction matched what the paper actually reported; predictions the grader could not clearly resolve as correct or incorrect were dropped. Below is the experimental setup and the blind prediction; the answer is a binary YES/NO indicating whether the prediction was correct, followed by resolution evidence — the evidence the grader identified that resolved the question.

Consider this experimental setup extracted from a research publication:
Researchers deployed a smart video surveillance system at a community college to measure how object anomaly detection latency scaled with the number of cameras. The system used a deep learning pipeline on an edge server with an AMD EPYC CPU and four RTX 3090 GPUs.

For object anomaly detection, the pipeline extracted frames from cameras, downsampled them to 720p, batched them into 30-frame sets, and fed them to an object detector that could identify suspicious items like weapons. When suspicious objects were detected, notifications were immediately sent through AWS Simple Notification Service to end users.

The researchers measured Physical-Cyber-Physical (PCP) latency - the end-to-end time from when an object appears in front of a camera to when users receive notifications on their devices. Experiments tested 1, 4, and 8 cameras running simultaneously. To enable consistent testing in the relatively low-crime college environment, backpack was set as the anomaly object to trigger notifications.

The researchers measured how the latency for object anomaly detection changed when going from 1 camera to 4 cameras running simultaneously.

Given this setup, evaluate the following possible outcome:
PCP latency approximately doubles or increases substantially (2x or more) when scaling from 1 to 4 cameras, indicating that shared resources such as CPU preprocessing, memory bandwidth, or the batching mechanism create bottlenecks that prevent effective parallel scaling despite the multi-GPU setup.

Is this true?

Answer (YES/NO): NO